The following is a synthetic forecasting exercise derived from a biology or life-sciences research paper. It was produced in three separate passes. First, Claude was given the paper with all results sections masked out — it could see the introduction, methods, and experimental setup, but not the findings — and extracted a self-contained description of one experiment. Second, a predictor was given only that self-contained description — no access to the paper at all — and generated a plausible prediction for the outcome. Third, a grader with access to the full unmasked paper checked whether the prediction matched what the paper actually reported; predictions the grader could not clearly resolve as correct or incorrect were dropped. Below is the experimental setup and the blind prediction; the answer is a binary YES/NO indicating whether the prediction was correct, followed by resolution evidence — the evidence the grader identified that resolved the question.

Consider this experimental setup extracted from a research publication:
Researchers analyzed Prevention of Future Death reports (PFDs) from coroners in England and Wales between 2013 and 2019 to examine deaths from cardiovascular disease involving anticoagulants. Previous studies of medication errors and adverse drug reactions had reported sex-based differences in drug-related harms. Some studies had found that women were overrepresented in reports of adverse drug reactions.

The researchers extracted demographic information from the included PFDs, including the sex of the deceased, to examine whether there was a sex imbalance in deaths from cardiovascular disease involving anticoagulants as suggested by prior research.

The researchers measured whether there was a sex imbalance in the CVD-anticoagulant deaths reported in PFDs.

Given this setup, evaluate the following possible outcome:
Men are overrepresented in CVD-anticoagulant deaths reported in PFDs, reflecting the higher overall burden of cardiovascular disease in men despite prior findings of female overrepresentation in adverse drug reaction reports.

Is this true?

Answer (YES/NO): NO